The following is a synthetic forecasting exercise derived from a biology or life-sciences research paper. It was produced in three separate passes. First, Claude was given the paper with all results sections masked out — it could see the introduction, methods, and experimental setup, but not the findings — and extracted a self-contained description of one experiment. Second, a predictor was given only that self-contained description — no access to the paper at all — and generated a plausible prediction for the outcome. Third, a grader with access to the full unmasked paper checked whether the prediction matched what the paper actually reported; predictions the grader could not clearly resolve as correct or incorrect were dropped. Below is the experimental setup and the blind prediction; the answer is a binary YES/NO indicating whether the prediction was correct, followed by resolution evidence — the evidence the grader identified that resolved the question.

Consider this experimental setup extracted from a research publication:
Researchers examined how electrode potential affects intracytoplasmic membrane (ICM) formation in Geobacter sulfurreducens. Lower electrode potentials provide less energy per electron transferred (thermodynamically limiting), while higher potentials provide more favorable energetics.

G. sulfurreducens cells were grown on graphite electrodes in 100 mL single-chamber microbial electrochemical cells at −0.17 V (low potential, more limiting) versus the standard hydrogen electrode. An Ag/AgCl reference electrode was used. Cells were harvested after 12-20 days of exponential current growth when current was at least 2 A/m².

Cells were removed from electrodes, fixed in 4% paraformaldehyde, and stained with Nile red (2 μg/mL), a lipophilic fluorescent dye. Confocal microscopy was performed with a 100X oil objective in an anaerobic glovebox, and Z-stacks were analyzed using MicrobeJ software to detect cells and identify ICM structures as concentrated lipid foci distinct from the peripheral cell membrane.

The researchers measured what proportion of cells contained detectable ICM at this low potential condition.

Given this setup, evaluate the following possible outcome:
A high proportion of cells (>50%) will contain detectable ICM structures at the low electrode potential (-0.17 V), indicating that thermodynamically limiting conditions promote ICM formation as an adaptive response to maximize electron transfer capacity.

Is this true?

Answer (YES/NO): YES